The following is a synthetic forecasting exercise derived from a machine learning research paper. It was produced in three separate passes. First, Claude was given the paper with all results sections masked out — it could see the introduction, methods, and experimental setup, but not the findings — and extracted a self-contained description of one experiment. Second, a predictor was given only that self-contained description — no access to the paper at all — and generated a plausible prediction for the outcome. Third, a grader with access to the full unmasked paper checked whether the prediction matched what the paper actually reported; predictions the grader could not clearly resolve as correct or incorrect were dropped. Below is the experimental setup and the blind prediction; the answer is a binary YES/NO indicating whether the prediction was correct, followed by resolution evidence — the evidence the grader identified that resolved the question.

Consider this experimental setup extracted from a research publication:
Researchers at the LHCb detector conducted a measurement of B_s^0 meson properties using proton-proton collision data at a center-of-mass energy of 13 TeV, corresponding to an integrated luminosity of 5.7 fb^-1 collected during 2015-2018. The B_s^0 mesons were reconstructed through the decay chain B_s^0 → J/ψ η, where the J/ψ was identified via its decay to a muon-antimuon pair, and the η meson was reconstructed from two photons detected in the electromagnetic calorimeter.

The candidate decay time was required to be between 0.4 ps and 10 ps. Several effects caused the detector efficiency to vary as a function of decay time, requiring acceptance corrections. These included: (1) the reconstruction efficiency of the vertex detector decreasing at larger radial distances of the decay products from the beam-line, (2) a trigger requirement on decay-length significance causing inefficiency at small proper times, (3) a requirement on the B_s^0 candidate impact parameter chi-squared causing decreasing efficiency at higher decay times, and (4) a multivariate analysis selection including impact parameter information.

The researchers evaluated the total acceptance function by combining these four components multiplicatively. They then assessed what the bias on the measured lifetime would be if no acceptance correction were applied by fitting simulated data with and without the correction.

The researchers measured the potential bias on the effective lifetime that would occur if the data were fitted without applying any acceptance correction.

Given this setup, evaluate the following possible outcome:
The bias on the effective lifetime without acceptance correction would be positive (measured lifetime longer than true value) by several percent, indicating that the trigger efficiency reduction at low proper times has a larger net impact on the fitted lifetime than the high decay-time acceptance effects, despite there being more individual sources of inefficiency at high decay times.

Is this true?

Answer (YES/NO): NO